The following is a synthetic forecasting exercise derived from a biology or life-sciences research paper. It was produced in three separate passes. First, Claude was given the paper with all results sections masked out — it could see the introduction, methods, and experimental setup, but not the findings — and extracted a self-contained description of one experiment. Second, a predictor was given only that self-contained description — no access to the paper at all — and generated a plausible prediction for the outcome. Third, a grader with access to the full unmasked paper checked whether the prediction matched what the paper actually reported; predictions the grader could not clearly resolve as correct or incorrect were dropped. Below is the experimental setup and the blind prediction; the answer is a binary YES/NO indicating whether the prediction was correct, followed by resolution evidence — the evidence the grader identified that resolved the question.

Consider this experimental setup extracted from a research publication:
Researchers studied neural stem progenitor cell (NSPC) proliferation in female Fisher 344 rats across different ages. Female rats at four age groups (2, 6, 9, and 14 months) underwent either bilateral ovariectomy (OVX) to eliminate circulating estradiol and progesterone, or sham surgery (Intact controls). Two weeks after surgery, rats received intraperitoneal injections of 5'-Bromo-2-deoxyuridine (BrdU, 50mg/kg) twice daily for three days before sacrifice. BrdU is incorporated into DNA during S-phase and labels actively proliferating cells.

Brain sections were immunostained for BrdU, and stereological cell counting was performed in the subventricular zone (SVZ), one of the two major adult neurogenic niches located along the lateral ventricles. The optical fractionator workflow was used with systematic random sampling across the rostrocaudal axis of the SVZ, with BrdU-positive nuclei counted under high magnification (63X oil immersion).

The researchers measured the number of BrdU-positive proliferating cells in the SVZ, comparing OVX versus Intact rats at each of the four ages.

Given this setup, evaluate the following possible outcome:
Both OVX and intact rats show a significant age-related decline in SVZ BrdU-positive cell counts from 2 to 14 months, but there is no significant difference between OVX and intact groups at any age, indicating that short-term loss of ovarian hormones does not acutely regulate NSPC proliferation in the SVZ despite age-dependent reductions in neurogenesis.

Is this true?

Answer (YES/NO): NO